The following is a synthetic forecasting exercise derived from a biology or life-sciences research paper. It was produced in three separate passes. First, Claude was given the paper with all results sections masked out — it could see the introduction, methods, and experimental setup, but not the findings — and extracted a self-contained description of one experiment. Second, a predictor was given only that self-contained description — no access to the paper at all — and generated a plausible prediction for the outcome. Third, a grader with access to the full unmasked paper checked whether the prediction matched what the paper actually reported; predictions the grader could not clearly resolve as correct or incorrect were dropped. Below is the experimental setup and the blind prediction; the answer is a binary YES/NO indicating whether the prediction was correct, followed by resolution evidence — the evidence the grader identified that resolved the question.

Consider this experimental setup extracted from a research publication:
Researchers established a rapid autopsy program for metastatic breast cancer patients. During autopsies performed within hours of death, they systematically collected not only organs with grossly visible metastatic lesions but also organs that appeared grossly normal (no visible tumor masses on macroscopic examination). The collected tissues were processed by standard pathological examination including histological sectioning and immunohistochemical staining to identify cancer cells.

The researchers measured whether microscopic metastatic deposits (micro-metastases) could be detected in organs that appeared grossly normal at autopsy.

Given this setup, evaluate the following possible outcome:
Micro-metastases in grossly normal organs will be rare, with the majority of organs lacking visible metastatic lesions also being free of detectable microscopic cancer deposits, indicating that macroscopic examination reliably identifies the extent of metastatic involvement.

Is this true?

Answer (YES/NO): NO